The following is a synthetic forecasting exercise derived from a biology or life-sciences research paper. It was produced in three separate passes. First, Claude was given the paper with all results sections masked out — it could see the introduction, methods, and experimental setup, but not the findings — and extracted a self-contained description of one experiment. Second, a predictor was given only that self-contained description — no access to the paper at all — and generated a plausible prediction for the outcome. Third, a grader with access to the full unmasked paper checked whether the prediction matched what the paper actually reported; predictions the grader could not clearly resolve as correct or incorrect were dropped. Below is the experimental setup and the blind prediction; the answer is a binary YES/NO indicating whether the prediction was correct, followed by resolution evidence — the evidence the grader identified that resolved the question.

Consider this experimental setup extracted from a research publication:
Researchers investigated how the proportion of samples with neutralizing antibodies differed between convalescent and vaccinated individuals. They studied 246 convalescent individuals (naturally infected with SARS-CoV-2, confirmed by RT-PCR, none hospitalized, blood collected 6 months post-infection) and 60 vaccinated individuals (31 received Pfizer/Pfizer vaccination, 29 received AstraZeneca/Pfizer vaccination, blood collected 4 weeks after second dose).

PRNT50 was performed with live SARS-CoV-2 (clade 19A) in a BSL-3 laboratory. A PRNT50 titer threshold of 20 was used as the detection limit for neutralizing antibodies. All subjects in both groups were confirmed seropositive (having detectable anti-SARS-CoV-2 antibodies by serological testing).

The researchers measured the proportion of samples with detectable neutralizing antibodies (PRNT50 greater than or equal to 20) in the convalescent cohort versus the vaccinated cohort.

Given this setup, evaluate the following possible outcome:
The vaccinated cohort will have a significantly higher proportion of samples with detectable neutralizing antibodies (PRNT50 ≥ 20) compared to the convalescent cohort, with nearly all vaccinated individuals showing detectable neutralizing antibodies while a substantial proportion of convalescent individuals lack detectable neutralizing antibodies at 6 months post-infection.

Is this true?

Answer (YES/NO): YES